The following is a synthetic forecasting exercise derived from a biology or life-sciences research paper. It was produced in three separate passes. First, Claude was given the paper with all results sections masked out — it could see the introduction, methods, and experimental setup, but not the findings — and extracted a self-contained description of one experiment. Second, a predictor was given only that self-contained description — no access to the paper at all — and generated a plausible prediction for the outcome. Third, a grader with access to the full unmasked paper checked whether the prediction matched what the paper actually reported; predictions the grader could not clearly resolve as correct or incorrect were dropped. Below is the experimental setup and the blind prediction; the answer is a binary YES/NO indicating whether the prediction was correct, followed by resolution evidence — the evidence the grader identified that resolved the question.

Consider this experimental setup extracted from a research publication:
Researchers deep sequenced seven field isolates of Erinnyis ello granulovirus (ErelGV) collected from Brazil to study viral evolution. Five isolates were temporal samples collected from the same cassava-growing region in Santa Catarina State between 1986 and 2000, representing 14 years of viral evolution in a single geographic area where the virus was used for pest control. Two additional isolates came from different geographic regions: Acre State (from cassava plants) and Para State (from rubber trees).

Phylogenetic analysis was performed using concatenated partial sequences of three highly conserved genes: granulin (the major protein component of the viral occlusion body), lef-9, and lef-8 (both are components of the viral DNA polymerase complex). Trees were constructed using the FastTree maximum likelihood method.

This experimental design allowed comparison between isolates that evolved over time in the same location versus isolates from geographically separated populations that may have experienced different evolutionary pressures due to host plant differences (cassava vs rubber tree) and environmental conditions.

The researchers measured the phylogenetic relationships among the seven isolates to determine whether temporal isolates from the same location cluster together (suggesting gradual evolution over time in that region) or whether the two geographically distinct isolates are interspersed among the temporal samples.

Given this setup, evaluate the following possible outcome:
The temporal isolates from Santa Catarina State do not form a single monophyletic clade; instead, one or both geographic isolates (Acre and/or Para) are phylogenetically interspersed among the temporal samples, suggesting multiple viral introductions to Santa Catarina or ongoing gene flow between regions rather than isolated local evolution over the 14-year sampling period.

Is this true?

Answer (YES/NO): NO